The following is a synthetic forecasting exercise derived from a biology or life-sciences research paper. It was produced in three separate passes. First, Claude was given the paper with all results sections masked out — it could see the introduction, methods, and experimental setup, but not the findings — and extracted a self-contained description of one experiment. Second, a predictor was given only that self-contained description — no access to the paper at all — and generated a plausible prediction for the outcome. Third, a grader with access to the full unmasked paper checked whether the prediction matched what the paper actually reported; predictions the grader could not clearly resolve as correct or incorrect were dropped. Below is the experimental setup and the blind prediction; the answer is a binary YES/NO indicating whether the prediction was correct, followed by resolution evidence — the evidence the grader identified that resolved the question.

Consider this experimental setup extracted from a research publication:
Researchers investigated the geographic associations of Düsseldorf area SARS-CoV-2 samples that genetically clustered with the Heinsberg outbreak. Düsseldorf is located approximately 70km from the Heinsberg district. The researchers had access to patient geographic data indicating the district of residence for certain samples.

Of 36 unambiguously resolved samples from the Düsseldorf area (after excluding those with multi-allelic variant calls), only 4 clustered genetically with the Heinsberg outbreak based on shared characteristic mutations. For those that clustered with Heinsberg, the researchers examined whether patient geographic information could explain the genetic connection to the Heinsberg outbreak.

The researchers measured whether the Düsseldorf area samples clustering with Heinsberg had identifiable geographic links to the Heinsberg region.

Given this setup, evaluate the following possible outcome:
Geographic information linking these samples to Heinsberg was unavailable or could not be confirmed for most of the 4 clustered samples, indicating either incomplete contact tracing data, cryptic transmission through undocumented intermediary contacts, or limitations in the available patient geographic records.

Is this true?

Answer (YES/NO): NO